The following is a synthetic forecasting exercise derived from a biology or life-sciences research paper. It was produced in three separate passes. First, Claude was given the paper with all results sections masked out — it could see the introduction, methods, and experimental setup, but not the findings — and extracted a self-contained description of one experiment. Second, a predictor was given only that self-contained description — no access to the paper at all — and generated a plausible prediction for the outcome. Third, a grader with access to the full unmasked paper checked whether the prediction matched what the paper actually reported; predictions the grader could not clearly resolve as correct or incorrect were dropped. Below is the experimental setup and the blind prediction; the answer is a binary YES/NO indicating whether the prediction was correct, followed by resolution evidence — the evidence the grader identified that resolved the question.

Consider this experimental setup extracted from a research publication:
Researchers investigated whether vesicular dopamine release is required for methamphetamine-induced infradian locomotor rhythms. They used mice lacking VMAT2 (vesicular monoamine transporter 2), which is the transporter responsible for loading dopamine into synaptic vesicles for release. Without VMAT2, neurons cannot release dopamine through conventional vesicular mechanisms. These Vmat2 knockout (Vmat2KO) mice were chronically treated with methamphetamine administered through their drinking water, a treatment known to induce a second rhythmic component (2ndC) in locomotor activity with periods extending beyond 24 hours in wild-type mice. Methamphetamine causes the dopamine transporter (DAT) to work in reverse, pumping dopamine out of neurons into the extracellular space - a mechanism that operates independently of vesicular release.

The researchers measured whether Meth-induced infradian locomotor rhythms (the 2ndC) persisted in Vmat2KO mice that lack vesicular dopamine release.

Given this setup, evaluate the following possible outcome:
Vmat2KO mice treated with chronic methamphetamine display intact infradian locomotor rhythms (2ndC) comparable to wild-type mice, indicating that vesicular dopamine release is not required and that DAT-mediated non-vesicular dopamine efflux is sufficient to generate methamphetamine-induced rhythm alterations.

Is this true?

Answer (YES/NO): YES